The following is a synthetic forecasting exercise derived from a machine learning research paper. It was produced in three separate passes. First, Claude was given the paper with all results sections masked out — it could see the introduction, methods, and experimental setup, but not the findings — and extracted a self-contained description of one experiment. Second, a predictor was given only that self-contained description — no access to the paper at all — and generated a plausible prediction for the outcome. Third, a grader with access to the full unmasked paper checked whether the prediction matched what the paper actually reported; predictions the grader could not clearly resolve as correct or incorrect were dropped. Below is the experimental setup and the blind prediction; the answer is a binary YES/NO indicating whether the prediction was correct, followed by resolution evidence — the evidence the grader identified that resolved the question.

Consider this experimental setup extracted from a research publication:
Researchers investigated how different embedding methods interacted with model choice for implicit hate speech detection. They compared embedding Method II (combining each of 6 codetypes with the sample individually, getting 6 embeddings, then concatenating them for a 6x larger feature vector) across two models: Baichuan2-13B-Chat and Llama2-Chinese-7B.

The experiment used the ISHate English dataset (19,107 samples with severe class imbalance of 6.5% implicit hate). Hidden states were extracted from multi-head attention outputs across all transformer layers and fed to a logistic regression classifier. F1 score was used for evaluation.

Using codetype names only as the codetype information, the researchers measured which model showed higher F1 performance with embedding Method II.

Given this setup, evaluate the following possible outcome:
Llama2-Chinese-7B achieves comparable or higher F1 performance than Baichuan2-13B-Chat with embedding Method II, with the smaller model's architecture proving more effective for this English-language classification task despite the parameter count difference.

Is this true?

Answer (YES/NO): YES